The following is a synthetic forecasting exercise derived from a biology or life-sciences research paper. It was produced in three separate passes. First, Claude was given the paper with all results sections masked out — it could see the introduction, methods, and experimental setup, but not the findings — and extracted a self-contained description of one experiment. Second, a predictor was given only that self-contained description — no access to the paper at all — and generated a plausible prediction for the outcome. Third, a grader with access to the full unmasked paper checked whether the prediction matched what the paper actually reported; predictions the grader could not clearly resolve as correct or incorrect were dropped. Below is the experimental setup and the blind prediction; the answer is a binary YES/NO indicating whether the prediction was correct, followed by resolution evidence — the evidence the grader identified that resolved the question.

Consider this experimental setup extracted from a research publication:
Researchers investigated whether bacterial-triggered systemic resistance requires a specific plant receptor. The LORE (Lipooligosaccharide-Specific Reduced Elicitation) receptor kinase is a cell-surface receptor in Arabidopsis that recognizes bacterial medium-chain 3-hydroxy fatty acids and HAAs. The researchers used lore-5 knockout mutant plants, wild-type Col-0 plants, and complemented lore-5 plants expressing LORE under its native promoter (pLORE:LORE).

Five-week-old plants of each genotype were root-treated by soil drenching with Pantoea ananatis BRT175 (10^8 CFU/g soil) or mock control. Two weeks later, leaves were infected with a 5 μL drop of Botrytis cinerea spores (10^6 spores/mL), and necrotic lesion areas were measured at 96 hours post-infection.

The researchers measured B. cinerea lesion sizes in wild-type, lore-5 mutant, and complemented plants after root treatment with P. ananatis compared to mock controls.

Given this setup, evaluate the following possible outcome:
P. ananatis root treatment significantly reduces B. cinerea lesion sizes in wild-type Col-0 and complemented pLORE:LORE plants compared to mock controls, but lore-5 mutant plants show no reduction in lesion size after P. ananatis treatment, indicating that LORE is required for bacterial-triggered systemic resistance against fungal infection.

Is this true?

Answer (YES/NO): YES